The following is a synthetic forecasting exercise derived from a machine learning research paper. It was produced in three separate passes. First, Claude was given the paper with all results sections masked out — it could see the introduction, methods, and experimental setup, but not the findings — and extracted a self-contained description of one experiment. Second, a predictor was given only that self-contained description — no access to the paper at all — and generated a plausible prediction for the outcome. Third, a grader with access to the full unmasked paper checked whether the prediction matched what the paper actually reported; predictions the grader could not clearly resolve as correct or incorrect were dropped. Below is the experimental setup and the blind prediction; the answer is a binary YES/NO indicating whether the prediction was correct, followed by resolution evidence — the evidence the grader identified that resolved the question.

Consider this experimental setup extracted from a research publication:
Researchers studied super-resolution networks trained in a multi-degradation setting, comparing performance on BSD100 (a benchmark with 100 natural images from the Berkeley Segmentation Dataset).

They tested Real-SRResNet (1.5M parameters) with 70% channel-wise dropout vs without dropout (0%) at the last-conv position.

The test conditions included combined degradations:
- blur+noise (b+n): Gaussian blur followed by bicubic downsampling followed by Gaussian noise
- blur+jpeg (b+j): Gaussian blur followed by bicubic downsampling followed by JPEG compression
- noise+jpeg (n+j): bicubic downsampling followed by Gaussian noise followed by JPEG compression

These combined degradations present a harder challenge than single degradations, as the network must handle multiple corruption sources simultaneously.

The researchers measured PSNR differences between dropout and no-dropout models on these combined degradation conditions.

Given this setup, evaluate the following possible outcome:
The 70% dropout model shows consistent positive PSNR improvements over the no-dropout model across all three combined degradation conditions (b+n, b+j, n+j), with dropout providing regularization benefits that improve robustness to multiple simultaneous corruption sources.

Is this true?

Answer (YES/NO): NO